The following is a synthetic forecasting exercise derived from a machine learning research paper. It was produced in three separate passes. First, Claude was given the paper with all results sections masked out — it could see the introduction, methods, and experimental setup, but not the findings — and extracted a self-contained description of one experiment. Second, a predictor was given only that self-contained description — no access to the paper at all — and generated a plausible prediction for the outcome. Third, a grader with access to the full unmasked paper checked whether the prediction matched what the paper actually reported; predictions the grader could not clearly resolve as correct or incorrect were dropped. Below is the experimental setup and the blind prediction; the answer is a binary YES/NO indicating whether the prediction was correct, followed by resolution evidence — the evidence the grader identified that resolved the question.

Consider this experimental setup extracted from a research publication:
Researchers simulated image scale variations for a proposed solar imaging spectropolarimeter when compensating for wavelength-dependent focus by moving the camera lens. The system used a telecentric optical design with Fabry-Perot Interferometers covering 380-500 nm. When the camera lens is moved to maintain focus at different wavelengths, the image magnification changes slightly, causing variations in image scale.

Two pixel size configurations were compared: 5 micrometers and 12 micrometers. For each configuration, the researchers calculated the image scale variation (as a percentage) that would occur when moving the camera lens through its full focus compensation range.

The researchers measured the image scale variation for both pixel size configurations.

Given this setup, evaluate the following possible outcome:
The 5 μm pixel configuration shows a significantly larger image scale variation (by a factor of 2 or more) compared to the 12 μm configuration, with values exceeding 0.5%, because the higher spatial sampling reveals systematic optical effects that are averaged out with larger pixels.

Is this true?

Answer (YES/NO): NO